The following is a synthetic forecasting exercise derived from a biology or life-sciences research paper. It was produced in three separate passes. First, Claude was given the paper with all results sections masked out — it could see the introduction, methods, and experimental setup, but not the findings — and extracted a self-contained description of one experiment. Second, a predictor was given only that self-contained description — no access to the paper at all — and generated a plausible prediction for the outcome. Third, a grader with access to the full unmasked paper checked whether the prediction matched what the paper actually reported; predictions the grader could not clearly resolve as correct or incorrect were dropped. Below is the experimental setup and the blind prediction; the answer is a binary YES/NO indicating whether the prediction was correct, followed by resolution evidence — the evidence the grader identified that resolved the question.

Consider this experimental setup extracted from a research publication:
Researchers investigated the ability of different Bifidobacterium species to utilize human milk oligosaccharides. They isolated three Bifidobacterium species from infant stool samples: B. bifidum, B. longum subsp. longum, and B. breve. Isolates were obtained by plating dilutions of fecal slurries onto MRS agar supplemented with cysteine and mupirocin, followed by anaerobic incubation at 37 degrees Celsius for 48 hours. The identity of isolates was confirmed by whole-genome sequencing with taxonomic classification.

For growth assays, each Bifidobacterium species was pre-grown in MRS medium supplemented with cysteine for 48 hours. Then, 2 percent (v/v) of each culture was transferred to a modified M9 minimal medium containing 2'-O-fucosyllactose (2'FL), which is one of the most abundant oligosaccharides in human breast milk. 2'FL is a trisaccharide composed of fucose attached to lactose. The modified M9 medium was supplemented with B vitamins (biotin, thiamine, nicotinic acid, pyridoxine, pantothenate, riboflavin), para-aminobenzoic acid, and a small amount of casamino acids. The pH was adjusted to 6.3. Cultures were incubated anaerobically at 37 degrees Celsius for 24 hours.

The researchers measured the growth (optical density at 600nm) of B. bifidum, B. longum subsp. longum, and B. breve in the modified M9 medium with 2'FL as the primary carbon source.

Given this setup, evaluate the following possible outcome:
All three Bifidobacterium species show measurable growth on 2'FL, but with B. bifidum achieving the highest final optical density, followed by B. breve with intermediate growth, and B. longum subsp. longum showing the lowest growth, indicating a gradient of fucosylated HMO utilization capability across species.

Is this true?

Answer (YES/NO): NO